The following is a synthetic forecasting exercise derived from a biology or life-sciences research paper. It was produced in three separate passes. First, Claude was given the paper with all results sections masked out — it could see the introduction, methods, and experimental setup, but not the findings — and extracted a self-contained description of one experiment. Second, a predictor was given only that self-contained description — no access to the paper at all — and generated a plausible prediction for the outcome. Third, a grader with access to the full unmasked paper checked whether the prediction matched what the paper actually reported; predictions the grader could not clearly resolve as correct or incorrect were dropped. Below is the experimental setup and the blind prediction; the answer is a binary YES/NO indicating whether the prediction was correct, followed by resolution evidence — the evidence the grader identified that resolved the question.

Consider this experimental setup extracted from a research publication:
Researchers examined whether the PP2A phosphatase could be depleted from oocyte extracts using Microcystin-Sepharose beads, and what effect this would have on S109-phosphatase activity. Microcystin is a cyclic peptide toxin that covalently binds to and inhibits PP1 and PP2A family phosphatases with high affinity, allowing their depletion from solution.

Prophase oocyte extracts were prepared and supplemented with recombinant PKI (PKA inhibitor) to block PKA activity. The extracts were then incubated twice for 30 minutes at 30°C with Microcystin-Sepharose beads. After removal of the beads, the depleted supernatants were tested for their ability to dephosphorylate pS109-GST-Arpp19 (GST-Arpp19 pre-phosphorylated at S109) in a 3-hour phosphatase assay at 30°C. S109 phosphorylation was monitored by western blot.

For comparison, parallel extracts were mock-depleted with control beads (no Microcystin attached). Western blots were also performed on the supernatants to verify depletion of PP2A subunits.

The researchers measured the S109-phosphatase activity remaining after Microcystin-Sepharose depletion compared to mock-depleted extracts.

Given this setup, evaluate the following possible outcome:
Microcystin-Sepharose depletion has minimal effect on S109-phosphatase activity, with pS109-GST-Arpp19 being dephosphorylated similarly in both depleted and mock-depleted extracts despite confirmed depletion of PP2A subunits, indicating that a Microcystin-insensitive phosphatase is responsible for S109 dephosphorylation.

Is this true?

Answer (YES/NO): NO